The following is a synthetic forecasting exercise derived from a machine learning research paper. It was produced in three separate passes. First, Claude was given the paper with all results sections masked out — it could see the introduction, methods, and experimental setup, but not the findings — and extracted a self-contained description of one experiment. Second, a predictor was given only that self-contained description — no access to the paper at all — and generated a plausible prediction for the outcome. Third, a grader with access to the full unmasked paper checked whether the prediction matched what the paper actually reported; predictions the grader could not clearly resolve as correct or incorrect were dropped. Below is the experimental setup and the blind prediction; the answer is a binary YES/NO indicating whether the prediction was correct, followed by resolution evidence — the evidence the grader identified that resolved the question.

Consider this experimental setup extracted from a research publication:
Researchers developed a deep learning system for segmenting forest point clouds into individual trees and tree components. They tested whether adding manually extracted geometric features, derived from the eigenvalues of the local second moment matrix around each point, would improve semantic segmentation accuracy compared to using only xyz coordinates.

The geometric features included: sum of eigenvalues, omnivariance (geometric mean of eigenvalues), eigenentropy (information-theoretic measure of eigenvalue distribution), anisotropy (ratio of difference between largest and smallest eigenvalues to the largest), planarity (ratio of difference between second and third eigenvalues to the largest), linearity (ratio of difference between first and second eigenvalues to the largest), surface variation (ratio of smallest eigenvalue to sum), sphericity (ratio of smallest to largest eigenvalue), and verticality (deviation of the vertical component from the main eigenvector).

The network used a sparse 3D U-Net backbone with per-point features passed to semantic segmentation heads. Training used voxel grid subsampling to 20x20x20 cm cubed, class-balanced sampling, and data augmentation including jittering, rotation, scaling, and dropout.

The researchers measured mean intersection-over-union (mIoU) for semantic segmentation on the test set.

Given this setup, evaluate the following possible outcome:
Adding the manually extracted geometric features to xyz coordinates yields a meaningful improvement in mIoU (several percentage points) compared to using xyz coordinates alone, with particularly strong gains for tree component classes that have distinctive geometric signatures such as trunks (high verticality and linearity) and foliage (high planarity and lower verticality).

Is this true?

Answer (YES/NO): NO